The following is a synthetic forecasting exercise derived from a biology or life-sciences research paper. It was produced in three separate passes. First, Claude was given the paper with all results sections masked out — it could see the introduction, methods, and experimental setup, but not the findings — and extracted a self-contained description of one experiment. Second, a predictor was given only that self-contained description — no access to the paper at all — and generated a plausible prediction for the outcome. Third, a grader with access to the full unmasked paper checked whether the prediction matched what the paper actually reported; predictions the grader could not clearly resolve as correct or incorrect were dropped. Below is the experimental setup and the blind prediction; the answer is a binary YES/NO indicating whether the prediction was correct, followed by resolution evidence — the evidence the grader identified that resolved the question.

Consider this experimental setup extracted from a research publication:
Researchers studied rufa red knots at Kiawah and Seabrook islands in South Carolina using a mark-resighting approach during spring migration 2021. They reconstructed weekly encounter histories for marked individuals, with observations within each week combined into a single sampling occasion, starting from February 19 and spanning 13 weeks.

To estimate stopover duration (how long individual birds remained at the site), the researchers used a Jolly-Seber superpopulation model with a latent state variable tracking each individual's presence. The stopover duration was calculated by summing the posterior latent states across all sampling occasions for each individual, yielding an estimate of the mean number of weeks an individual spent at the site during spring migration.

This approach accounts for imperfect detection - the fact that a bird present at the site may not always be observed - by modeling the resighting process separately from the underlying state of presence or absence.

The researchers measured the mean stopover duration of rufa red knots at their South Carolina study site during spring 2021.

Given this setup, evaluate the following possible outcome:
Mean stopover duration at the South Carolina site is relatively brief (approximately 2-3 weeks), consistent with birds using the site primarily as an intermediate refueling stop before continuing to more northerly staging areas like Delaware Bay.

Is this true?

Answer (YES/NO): NO